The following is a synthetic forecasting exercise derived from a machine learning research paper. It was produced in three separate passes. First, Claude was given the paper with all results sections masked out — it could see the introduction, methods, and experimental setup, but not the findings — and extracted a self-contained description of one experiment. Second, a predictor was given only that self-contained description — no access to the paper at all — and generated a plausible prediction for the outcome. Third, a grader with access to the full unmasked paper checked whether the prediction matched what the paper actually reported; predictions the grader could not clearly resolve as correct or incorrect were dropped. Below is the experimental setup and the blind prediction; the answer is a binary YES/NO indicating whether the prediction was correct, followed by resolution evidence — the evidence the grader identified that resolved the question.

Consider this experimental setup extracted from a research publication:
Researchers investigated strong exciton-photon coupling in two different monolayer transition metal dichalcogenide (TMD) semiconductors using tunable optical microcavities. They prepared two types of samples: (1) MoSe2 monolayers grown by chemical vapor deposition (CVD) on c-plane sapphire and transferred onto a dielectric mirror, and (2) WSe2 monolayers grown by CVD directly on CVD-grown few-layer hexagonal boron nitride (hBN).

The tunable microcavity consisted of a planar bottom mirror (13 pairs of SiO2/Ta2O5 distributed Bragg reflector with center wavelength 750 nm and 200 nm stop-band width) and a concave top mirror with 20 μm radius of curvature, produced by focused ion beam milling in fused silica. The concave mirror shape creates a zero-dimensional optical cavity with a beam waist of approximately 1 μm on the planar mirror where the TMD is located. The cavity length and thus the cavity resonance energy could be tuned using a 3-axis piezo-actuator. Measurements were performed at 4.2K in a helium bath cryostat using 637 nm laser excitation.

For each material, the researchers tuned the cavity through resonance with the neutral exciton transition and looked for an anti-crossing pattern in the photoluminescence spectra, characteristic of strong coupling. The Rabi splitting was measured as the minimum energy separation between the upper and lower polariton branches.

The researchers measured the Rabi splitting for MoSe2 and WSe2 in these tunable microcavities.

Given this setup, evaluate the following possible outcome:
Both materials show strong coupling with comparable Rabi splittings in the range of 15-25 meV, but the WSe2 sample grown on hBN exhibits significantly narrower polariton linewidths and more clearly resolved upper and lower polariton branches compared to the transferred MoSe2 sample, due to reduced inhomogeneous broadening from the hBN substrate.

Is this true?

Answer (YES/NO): NO